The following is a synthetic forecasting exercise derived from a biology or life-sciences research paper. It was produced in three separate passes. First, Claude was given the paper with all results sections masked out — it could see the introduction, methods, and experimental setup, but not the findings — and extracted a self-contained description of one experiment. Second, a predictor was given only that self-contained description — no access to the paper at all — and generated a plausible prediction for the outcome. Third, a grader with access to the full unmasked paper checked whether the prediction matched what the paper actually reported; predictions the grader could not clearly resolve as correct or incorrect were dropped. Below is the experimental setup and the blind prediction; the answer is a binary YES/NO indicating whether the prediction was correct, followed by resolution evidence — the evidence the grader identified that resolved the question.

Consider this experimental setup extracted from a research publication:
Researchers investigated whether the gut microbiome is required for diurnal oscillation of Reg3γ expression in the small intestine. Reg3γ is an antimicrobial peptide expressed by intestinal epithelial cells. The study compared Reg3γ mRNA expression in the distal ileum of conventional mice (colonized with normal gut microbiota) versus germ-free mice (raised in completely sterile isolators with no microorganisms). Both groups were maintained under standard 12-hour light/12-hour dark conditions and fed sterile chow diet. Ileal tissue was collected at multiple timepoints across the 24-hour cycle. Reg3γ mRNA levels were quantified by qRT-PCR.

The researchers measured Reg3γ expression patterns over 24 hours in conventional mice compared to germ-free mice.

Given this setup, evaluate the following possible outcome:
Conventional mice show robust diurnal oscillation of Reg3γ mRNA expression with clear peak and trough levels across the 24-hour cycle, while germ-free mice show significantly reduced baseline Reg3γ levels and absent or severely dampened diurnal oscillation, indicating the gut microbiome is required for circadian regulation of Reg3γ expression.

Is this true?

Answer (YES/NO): NO